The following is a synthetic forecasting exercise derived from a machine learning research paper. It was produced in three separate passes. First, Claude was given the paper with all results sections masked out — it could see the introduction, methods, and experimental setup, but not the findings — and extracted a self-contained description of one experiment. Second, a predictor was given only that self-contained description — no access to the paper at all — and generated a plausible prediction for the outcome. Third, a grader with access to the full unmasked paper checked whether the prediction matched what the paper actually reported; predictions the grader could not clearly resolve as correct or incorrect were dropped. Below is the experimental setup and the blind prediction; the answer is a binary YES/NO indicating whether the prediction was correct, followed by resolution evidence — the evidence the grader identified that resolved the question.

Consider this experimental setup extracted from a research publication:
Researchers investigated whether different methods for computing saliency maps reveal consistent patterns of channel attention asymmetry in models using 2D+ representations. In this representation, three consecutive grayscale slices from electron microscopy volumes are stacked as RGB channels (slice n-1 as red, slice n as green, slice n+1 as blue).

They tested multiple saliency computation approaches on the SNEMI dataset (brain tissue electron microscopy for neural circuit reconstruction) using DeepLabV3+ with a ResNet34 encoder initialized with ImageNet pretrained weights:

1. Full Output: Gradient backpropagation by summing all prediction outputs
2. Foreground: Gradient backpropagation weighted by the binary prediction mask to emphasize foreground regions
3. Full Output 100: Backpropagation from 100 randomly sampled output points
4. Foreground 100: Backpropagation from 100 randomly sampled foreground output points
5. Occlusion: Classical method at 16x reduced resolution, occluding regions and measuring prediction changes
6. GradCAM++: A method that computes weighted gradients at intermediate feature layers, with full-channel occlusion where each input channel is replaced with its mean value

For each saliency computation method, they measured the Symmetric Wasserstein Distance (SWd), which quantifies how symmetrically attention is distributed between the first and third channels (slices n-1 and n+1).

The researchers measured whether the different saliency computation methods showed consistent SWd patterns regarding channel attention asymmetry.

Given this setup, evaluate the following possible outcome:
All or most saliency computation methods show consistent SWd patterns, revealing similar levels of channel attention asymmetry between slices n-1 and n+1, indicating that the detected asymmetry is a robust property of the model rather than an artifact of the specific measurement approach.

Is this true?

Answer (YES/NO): NO